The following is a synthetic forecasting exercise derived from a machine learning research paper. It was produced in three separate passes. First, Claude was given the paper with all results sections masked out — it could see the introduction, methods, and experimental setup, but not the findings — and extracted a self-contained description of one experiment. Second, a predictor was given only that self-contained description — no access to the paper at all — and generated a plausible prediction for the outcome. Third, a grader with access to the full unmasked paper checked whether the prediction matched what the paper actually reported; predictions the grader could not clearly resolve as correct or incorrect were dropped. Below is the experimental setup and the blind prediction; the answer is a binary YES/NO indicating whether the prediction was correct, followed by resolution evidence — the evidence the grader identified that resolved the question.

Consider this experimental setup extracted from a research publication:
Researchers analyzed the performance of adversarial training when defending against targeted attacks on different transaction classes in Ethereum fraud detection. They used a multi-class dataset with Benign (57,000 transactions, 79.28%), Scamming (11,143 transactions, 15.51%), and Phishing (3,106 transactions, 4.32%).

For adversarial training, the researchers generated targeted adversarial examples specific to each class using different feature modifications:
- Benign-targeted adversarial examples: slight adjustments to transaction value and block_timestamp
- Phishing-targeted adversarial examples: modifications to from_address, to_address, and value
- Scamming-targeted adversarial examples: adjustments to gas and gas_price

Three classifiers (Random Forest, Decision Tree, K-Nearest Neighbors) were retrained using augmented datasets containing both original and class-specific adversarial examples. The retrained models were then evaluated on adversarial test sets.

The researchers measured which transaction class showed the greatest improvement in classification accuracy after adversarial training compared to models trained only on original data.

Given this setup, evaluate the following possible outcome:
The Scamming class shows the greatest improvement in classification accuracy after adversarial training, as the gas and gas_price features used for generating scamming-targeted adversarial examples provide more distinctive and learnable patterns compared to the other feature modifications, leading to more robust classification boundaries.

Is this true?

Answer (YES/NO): NO